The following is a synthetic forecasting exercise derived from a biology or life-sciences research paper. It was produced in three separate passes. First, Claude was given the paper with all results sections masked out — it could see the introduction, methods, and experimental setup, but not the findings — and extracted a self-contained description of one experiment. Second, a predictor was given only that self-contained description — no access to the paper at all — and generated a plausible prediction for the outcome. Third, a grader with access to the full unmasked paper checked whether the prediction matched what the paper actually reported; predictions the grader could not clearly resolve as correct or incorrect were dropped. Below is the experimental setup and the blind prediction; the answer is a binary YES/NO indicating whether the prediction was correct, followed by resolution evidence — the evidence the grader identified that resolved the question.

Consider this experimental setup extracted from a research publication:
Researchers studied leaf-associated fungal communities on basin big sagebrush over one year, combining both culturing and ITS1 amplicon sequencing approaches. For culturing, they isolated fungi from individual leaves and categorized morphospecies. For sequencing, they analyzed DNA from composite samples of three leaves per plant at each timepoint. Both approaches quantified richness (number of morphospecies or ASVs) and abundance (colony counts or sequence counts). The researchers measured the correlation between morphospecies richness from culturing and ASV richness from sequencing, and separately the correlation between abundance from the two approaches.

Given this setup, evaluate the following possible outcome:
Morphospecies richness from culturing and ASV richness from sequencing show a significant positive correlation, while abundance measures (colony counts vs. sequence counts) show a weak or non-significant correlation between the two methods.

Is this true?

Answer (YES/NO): YES